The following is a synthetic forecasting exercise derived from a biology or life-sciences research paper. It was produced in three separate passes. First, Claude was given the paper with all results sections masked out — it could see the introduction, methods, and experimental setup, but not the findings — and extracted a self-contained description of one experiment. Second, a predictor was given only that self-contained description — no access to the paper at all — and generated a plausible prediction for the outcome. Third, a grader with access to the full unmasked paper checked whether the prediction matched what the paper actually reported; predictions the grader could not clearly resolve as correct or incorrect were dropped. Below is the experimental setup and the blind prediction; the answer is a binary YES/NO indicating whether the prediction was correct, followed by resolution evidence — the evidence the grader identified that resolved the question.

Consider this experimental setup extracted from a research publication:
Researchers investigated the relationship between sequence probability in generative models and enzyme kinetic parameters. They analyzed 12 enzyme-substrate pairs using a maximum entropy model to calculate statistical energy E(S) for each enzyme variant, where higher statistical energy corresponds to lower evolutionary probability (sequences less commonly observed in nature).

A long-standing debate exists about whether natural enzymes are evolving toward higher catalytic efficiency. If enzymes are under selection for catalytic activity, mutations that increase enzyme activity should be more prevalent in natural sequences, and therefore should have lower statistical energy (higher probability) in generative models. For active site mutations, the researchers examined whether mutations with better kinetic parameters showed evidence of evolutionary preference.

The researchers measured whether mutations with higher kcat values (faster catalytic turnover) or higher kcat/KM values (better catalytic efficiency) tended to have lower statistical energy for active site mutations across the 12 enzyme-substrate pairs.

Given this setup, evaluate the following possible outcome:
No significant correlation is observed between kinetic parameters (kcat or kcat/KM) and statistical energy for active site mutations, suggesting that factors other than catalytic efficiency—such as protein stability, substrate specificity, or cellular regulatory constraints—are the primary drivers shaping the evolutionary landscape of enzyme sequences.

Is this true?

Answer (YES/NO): NO